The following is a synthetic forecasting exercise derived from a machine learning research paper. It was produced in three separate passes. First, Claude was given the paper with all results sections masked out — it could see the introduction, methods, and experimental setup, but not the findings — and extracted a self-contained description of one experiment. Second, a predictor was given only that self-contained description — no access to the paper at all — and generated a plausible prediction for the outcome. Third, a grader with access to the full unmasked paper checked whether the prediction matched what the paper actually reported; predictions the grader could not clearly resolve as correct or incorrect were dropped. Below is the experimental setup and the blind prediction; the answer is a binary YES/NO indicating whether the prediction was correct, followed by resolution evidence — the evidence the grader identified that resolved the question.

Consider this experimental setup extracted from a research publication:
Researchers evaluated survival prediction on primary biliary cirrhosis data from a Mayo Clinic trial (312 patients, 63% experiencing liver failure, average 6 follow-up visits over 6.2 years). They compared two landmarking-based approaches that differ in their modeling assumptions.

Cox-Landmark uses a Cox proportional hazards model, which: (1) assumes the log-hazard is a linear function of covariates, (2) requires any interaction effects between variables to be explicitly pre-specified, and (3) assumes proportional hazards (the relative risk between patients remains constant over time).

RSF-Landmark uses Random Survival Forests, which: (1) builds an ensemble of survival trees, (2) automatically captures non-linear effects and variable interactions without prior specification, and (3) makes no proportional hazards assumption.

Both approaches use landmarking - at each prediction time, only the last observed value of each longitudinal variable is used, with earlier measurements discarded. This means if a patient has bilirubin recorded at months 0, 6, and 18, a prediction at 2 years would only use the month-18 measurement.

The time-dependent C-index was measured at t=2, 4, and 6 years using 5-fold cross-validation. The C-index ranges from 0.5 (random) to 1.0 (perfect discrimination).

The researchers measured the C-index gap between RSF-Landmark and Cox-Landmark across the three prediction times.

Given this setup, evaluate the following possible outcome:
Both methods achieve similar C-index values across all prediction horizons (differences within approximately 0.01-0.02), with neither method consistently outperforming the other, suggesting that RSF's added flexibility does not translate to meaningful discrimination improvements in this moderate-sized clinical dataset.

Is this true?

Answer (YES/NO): NO